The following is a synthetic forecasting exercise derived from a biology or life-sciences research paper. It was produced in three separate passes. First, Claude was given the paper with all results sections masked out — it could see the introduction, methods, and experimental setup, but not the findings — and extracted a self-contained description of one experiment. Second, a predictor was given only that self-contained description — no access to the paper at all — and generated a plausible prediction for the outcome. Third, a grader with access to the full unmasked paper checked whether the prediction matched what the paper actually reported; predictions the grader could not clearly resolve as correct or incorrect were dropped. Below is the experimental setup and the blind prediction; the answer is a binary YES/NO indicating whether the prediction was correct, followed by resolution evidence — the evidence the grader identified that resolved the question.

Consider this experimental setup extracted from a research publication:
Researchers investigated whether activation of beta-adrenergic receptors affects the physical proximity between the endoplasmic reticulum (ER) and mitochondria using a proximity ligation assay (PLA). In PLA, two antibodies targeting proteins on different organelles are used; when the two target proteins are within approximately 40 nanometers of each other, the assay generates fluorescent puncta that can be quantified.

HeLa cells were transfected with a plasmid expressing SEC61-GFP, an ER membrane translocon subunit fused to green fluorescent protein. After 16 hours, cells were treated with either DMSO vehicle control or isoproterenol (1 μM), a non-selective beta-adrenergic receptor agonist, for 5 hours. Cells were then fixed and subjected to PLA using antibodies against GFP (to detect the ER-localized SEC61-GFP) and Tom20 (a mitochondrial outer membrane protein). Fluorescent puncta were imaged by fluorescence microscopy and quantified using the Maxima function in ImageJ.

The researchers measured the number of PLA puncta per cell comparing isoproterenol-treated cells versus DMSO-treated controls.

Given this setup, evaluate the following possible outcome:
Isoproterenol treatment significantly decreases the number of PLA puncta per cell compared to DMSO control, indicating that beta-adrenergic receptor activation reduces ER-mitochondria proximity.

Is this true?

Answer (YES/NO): NO